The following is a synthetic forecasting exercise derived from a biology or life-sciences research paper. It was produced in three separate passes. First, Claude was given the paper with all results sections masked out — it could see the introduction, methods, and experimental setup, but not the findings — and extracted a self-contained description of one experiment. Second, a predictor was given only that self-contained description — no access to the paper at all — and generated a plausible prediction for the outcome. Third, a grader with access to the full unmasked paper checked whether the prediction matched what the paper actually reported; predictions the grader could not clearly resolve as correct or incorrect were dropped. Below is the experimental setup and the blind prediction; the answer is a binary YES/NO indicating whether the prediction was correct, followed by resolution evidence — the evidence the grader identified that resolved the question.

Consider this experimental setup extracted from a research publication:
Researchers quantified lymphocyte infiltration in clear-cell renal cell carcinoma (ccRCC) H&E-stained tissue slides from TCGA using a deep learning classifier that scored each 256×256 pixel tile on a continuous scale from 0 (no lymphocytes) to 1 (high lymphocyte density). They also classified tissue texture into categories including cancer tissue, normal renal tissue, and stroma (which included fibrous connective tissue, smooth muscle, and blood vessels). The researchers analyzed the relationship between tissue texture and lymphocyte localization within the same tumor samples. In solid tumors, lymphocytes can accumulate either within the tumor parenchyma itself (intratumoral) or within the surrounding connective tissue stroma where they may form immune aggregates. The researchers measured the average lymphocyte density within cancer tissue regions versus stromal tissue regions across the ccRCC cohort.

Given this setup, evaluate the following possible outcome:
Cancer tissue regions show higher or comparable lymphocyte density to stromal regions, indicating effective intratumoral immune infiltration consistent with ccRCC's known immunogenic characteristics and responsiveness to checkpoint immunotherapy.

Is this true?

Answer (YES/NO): YES